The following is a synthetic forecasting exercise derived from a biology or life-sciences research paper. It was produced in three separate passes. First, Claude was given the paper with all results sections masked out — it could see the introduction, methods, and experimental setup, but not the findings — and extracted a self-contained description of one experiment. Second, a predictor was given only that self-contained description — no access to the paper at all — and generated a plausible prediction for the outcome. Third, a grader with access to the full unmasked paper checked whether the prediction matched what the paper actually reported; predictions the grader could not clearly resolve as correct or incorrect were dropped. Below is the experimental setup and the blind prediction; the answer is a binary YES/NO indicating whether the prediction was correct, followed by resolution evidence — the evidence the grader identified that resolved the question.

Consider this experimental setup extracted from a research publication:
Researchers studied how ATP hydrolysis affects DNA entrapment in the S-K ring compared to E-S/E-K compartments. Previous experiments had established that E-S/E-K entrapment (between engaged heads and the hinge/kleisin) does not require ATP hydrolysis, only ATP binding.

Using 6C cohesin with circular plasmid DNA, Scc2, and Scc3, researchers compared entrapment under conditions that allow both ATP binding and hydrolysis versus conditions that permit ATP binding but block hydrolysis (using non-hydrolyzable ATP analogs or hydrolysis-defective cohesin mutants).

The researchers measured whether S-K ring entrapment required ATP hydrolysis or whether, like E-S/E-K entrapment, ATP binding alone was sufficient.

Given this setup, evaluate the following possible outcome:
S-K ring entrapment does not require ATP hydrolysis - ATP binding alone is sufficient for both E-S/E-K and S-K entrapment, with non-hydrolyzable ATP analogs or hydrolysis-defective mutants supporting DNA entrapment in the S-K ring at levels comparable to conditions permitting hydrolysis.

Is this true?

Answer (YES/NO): NO